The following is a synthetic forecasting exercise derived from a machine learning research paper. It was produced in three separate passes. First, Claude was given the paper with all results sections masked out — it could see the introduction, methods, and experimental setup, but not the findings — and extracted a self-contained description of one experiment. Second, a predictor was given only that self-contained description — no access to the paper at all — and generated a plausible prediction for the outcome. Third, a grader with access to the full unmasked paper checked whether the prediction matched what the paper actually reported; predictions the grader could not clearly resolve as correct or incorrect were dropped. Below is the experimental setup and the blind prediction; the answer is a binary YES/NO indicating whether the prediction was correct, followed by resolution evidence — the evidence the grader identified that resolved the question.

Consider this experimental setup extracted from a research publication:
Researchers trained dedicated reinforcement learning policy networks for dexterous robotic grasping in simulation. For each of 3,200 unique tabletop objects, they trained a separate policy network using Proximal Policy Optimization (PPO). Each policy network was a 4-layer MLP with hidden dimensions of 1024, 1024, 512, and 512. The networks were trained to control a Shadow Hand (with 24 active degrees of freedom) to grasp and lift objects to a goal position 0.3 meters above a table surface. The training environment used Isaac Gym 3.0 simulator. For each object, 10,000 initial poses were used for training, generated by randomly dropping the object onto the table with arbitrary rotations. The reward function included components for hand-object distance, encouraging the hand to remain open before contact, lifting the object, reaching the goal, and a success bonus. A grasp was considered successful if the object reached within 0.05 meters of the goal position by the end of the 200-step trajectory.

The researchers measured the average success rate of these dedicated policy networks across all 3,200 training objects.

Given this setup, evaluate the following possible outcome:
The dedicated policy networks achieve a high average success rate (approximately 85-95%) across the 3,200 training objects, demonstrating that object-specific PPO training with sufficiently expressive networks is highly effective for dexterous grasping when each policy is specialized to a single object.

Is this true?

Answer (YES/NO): YES